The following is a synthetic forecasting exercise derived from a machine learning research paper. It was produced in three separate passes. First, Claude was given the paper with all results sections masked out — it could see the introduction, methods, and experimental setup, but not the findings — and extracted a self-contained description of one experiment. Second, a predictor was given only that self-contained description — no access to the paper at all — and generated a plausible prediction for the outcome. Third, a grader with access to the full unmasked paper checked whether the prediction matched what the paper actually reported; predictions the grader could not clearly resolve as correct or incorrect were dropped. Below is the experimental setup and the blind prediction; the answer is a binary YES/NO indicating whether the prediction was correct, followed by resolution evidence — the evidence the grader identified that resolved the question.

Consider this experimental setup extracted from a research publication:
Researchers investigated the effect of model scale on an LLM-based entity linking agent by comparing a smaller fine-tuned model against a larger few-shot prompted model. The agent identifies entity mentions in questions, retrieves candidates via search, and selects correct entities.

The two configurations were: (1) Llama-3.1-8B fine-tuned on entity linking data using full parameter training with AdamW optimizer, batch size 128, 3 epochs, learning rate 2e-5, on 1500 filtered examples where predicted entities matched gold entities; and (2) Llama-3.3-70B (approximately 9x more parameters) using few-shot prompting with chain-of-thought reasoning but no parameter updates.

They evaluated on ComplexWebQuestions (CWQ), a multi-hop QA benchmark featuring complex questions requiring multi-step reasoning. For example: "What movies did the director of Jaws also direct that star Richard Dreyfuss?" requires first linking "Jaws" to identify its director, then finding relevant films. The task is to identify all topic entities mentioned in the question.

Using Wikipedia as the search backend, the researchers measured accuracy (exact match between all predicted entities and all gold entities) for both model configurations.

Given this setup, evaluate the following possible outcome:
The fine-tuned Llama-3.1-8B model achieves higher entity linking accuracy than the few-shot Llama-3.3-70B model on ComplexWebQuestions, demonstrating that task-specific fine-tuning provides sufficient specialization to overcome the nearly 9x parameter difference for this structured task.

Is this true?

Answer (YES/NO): YES